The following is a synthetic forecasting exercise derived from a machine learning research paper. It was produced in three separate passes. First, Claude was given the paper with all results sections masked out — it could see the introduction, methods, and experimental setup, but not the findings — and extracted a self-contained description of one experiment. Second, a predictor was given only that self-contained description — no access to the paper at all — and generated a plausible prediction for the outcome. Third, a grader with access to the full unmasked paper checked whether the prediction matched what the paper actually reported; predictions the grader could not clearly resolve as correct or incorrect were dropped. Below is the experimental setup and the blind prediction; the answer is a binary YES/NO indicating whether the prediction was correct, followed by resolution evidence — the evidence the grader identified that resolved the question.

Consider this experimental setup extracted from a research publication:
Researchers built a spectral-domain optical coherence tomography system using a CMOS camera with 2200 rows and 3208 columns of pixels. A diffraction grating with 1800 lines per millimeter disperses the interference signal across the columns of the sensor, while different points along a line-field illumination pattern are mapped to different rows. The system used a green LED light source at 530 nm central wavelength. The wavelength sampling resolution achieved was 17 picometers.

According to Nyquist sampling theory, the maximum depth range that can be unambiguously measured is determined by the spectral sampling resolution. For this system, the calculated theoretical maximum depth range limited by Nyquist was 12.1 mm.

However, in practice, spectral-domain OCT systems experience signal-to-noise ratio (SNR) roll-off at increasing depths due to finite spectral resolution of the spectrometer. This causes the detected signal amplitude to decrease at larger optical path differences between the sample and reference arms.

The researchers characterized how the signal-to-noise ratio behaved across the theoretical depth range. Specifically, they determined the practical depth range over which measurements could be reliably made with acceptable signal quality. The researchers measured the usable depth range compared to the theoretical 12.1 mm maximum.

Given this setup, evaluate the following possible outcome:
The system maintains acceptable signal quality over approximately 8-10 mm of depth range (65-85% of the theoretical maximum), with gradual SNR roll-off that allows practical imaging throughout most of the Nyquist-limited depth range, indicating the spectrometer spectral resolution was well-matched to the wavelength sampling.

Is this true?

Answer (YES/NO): NO